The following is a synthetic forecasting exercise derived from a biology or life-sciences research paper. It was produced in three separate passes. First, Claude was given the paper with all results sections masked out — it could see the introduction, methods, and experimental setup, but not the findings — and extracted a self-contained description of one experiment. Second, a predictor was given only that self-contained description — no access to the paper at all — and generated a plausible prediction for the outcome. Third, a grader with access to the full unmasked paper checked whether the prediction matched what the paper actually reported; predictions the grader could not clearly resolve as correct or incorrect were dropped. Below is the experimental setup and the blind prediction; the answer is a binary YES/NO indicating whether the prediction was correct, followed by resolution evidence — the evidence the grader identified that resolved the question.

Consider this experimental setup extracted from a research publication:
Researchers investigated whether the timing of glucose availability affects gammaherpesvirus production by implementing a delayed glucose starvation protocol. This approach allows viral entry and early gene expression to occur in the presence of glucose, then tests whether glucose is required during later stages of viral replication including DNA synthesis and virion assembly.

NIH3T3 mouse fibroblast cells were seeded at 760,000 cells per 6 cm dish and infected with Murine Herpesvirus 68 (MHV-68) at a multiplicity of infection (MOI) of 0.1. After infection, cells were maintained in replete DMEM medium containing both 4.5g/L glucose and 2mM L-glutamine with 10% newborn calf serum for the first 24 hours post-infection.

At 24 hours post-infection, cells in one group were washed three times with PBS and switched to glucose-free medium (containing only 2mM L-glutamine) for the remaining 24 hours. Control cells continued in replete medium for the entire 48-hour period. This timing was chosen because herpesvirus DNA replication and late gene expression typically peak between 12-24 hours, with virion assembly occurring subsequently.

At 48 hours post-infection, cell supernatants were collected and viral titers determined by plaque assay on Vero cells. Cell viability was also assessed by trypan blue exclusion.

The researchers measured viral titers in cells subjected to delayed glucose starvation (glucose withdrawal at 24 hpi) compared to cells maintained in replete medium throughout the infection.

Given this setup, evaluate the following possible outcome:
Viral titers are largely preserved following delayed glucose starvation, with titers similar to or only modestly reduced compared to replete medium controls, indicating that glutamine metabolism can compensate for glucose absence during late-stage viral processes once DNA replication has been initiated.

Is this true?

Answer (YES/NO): NO